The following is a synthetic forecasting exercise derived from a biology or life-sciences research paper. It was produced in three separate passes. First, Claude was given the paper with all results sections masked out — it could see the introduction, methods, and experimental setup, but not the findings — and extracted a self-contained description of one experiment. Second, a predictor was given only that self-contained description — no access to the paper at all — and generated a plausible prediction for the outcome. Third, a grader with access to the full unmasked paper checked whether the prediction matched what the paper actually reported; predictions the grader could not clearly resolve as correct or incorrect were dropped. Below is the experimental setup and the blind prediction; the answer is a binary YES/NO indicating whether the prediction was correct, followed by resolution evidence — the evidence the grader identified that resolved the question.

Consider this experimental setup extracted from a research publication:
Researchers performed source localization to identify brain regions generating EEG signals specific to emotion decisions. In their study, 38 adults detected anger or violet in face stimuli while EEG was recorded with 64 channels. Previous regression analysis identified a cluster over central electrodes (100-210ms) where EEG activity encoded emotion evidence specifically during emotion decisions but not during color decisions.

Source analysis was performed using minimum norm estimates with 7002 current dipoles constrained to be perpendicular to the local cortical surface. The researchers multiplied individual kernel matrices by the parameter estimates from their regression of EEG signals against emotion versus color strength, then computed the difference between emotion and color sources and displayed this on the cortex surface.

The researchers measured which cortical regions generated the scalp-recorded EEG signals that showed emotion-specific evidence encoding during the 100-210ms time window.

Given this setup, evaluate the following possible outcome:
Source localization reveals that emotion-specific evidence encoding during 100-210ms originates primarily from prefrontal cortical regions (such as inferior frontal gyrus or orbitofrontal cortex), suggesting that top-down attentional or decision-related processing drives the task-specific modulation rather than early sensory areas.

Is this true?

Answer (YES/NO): NO